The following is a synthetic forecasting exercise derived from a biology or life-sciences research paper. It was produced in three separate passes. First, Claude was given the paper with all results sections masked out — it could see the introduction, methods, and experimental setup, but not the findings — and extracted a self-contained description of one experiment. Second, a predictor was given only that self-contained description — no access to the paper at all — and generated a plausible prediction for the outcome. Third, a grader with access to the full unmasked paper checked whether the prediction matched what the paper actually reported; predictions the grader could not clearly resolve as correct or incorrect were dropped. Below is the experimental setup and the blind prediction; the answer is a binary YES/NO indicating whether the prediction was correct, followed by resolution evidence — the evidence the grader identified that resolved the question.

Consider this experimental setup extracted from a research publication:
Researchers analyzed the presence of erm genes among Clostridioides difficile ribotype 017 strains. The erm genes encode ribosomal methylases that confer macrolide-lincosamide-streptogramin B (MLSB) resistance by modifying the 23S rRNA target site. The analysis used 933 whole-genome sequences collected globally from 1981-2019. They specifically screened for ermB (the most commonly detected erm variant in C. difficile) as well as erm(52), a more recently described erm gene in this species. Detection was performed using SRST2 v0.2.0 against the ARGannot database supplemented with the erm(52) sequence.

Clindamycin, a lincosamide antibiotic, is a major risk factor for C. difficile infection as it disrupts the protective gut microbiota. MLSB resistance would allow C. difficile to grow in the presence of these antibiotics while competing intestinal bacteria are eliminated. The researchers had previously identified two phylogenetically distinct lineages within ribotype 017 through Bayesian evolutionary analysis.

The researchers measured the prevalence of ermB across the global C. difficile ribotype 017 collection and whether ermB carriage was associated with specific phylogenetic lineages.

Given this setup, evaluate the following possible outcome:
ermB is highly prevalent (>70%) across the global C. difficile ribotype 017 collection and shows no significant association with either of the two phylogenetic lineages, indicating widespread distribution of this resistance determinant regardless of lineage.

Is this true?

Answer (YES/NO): NO